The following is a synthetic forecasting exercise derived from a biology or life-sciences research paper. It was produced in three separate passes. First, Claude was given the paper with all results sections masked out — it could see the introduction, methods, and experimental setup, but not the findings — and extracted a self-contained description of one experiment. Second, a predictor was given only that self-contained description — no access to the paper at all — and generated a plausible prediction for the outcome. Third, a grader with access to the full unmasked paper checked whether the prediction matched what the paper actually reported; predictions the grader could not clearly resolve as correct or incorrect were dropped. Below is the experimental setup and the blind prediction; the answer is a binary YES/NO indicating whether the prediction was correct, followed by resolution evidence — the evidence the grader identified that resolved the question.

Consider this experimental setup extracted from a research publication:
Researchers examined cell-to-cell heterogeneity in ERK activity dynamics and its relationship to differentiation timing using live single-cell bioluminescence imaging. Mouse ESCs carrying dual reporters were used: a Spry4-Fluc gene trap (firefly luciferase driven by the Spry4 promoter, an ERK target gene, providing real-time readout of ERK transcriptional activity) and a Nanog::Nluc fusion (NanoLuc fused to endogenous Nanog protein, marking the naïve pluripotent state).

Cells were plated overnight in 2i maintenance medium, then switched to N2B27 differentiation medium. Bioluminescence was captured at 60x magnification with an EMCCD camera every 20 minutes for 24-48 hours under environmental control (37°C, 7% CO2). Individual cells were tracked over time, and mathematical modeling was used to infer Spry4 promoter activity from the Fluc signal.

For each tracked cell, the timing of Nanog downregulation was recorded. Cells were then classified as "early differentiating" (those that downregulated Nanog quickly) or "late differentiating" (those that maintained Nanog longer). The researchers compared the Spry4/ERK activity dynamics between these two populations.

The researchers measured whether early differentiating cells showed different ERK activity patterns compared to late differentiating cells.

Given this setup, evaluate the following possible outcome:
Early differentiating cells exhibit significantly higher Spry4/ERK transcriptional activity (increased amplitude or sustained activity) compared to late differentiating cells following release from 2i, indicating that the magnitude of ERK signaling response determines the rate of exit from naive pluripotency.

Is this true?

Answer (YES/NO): NO